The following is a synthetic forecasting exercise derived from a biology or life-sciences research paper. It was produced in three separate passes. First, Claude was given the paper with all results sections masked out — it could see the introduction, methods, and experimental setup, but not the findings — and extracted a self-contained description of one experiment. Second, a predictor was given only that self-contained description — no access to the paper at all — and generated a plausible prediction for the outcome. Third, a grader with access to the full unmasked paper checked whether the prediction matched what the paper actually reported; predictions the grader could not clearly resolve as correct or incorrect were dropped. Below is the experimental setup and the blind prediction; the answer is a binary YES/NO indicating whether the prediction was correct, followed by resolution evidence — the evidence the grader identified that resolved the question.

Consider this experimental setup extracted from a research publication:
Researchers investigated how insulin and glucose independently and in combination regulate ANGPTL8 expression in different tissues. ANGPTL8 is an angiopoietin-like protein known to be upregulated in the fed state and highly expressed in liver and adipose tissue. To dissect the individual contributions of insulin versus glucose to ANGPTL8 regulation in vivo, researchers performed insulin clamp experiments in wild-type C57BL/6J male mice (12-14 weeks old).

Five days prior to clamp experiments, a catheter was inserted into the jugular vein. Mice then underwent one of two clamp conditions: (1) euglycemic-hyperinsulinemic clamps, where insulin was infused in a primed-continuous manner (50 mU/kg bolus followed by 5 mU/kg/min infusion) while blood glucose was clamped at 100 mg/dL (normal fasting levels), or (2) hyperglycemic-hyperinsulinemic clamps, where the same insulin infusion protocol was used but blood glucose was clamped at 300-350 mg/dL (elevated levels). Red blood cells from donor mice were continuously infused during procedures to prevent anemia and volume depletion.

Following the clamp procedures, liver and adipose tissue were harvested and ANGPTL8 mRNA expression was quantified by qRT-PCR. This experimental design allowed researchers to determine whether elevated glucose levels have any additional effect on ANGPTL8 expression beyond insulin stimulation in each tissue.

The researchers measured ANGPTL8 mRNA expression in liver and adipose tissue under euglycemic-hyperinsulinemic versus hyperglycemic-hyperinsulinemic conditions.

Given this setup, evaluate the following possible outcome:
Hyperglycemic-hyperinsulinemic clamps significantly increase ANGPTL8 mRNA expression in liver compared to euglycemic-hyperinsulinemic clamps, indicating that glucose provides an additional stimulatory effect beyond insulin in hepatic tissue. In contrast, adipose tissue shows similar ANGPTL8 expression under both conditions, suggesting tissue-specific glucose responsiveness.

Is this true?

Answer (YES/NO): NO